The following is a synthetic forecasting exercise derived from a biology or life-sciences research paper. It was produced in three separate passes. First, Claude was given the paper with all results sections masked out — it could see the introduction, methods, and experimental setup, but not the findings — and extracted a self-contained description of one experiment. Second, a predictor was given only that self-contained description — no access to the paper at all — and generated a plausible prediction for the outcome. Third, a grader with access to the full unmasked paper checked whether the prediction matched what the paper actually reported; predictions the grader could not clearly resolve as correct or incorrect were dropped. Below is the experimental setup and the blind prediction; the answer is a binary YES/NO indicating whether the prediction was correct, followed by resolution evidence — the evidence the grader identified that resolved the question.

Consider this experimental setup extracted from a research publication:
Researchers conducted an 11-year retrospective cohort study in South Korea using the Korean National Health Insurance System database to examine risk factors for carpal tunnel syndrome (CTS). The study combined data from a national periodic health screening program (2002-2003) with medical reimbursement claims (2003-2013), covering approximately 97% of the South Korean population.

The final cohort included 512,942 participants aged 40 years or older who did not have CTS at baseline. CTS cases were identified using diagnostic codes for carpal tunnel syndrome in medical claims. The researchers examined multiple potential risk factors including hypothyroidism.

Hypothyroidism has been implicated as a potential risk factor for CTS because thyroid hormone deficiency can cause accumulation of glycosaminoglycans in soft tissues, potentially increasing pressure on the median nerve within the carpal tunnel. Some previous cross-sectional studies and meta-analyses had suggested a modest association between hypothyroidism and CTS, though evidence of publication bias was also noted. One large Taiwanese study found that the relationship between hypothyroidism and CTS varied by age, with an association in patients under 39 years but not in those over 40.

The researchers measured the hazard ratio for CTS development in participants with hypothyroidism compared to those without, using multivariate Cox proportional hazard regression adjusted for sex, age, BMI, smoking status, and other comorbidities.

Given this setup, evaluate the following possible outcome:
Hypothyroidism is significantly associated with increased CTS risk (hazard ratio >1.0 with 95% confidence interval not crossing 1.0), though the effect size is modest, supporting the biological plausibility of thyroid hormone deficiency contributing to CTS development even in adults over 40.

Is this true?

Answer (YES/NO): NO